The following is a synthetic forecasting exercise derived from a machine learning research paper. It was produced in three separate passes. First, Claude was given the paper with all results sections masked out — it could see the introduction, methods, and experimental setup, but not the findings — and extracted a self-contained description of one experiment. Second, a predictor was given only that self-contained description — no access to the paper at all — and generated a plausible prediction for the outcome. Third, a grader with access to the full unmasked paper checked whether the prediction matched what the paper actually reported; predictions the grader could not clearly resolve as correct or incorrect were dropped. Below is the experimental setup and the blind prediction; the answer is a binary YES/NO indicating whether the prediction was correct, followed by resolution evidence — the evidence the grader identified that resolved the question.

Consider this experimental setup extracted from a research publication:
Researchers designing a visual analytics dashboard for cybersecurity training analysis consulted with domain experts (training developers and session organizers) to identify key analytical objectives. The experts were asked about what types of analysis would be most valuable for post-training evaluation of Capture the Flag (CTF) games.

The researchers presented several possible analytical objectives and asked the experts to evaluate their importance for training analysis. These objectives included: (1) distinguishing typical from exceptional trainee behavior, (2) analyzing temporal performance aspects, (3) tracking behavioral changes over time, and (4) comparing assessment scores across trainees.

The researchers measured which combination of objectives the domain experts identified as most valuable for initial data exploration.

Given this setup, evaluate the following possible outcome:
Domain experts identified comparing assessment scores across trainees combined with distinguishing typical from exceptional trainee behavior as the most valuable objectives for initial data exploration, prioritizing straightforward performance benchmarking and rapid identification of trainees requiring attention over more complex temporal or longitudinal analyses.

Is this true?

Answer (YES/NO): NO